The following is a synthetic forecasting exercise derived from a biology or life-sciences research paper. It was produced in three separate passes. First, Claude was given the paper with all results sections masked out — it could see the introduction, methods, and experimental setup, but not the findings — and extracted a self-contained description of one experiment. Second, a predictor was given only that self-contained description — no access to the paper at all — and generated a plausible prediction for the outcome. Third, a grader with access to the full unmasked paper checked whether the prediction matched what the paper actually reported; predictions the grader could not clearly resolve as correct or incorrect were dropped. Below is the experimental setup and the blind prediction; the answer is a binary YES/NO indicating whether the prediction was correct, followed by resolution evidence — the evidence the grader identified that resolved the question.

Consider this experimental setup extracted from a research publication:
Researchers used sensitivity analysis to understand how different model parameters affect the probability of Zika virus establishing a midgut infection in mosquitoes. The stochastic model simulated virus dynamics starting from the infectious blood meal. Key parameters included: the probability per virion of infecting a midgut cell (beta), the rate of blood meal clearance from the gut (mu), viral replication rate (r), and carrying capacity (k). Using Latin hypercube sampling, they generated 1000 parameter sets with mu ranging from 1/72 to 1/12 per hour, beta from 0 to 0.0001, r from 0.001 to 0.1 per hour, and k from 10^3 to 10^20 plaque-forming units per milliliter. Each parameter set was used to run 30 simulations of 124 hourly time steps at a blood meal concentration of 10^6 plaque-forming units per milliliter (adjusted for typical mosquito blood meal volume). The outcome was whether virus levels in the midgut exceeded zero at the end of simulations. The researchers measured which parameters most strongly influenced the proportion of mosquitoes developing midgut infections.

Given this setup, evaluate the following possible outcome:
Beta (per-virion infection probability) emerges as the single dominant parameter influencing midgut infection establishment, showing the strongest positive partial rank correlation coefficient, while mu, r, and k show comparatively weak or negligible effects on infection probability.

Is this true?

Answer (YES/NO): NO